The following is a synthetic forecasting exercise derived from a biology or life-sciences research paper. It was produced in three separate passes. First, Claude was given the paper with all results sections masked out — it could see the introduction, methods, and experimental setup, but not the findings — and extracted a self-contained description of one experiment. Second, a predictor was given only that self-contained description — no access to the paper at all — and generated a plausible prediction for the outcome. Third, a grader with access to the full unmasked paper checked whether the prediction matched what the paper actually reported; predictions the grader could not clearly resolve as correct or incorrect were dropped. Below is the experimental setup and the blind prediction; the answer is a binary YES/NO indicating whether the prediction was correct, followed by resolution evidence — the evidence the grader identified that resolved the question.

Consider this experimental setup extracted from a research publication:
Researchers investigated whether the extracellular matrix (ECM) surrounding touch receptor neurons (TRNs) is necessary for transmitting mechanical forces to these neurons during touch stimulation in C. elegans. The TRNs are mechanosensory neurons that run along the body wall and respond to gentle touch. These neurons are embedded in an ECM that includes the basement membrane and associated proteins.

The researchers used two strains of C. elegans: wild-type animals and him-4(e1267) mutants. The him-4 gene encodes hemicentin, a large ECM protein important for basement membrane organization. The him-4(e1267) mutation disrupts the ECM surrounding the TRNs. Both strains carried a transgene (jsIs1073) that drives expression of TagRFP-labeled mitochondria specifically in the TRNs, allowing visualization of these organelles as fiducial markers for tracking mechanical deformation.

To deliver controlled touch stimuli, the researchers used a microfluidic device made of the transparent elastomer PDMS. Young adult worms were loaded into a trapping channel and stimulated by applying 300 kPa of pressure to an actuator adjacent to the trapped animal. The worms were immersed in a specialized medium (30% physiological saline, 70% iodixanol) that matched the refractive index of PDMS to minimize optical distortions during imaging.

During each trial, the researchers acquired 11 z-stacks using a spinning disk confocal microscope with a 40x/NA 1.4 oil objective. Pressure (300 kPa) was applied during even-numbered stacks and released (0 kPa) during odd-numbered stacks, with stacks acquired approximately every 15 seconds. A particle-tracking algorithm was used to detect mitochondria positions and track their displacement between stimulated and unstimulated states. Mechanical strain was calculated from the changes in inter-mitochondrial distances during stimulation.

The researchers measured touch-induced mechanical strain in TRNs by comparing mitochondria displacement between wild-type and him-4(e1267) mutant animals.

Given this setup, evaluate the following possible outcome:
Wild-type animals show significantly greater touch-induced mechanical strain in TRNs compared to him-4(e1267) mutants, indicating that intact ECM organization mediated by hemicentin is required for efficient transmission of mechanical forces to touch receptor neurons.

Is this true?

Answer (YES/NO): NO